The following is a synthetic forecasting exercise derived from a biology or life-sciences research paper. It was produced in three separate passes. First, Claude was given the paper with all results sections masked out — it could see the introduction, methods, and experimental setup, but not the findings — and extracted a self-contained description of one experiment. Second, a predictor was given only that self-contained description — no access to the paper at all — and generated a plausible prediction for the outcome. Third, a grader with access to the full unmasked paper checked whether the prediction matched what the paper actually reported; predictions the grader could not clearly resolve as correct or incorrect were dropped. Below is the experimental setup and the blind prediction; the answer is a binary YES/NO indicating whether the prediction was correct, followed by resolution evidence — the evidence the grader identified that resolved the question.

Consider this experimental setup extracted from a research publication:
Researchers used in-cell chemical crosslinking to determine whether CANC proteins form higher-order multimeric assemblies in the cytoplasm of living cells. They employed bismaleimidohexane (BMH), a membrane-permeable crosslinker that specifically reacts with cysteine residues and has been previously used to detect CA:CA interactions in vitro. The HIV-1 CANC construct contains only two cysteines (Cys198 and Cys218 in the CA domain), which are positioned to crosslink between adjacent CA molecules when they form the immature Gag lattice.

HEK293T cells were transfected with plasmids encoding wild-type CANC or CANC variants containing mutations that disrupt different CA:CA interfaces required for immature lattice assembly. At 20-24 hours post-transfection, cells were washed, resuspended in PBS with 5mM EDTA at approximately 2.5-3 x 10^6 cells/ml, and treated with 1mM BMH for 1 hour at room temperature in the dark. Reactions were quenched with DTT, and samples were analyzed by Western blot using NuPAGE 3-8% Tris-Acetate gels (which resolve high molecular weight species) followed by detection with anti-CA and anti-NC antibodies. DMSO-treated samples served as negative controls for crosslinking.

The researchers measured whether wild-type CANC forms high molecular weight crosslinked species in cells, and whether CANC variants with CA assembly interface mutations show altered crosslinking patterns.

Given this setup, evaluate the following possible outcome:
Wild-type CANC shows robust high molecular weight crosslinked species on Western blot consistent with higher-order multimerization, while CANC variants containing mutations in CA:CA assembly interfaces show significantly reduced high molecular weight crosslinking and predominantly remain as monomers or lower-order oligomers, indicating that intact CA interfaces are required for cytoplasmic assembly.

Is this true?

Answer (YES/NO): NO